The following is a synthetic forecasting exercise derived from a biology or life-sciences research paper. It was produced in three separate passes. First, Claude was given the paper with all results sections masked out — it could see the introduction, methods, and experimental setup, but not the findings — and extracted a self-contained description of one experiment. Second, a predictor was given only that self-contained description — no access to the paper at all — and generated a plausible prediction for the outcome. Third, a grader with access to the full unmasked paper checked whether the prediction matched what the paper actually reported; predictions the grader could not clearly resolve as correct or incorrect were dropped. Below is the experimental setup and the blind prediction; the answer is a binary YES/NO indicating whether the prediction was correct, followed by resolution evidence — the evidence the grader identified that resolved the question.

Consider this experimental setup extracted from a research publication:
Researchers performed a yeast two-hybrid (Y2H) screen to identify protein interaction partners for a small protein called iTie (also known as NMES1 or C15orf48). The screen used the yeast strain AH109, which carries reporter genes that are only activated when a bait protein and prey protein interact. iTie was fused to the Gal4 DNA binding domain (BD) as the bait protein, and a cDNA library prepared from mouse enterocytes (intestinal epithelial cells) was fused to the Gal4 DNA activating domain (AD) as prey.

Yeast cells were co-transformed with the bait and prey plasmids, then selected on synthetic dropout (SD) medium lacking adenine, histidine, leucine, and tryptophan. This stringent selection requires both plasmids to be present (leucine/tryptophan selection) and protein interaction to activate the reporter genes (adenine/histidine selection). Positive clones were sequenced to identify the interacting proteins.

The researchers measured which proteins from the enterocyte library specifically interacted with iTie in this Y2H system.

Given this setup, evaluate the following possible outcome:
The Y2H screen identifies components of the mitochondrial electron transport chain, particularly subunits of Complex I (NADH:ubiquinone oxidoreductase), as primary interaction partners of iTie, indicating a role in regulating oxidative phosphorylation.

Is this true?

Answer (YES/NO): NO